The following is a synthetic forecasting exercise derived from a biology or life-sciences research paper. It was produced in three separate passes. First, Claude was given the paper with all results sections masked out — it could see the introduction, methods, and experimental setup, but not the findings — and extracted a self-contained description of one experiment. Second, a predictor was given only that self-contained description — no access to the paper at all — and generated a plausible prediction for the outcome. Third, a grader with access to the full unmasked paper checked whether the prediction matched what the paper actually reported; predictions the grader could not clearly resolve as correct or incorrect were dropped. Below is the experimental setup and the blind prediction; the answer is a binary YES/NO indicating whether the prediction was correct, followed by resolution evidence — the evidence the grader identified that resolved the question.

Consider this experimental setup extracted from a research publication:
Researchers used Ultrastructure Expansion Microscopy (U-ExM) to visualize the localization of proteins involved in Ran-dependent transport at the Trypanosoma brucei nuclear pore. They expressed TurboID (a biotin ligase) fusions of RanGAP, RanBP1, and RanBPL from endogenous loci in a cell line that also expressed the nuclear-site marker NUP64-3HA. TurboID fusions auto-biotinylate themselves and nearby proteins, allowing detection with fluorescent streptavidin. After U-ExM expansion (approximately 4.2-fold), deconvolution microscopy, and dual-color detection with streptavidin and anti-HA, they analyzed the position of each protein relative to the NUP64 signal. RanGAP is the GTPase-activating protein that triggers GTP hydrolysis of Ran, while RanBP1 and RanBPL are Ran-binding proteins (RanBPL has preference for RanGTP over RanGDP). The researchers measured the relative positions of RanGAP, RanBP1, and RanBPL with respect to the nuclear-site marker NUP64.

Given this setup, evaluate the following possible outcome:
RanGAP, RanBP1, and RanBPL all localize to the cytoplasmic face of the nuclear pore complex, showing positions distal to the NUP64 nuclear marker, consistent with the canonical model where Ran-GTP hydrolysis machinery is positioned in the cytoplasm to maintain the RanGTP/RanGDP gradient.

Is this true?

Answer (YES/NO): NO